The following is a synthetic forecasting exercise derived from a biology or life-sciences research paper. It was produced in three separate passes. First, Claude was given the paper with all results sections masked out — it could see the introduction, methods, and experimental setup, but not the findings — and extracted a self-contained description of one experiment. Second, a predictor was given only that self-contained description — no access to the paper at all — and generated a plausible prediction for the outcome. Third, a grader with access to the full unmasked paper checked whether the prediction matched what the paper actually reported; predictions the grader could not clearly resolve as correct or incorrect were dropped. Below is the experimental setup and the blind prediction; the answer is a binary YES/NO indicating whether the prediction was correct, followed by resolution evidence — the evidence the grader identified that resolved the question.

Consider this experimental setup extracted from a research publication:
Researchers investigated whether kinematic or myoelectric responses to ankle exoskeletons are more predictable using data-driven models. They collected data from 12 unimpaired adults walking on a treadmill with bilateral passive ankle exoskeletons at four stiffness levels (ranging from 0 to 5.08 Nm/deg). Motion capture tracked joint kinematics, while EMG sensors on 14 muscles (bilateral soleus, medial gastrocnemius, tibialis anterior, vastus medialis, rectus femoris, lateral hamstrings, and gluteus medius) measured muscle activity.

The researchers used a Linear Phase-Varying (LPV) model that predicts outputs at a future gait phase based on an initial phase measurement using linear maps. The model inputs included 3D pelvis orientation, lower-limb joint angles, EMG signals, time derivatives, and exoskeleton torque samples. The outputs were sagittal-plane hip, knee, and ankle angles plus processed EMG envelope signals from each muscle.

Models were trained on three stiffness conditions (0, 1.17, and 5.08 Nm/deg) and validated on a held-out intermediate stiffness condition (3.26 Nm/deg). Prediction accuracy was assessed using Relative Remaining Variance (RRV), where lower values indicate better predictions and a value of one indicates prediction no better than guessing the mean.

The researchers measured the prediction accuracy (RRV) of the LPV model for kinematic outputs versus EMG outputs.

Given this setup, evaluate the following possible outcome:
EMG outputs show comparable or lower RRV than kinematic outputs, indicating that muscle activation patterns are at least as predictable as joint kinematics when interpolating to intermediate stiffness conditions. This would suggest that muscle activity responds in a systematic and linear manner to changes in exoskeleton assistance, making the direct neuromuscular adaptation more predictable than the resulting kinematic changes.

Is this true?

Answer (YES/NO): NO